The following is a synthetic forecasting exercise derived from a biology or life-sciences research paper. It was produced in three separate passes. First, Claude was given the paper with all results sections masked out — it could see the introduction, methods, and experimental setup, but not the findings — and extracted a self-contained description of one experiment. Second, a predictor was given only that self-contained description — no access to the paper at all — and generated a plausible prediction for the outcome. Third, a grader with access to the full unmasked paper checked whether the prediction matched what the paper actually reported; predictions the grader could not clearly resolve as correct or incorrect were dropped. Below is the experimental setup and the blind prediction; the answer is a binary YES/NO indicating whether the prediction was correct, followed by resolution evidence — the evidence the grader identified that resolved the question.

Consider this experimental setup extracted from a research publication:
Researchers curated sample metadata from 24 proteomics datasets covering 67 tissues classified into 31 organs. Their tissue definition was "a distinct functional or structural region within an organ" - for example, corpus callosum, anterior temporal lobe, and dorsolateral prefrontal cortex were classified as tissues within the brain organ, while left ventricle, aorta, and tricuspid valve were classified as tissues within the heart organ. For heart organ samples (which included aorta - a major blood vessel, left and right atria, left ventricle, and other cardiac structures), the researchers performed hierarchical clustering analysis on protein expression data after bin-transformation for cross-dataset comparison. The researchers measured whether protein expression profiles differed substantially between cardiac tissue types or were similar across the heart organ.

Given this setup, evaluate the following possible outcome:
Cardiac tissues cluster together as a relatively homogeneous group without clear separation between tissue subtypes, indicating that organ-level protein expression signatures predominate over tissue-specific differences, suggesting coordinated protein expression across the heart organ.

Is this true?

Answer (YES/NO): NO